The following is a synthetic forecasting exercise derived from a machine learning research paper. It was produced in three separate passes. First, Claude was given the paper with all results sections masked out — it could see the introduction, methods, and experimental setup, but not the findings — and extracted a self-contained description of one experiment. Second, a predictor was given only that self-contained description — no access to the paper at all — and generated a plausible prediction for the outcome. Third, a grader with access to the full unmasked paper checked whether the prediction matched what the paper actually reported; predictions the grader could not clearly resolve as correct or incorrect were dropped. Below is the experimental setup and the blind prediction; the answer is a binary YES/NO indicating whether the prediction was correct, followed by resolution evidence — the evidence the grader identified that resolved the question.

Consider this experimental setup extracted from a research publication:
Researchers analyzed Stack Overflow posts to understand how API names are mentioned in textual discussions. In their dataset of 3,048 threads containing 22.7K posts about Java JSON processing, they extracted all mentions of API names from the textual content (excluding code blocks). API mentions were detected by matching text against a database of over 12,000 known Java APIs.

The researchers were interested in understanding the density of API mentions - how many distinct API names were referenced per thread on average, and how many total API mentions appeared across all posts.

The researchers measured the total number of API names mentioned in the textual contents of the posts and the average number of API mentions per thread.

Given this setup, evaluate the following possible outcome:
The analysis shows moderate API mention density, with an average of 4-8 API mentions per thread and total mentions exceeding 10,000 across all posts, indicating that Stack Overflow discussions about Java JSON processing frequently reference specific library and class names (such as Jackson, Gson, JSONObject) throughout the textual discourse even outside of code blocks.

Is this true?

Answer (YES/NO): YES